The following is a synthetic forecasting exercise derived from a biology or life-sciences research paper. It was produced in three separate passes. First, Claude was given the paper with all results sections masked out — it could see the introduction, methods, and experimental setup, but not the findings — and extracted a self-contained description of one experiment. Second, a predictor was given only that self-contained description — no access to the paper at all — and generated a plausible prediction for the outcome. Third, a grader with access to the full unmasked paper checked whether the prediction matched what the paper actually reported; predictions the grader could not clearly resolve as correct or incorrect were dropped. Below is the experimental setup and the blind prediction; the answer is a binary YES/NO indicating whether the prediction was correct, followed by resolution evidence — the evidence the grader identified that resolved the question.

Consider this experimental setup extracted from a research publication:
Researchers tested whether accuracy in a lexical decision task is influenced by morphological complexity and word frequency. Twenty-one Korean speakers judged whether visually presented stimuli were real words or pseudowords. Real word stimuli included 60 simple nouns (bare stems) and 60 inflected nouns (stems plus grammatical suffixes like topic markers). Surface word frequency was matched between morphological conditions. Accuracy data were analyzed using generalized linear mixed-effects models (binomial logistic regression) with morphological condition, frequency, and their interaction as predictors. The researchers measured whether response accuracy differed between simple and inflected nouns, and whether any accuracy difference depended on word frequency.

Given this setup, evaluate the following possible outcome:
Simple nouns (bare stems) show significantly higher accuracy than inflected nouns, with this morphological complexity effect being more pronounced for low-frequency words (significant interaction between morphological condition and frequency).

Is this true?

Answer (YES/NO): NO